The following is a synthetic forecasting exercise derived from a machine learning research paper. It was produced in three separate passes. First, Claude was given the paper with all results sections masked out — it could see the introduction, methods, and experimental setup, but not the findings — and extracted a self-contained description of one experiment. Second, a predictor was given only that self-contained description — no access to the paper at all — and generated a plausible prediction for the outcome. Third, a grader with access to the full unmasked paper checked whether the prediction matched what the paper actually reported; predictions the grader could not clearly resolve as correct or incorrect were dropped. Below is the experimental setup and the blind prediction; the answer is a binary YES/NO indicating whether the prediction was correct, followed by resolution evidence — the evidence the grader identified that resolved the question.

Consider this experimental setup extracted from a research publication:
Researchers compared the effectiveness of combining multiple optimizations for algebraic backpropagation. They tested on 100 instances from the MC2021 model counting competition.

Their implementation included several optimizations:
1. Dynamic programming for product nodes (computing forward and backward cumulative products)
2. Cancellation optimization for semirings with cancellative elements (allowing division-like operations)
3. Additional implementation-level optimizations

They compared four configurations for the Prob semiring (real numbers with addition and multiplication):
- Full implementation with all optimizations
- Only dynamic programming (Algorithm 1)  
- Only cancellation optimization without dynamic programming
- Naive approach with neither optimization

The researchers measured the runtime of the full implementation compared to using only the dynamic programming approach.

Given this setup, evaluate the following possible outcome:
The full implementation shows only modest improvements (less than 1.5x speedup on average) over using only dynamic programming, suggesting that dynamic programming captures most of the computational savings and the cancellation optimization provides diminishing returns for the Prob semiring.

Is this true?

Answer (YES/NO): NO